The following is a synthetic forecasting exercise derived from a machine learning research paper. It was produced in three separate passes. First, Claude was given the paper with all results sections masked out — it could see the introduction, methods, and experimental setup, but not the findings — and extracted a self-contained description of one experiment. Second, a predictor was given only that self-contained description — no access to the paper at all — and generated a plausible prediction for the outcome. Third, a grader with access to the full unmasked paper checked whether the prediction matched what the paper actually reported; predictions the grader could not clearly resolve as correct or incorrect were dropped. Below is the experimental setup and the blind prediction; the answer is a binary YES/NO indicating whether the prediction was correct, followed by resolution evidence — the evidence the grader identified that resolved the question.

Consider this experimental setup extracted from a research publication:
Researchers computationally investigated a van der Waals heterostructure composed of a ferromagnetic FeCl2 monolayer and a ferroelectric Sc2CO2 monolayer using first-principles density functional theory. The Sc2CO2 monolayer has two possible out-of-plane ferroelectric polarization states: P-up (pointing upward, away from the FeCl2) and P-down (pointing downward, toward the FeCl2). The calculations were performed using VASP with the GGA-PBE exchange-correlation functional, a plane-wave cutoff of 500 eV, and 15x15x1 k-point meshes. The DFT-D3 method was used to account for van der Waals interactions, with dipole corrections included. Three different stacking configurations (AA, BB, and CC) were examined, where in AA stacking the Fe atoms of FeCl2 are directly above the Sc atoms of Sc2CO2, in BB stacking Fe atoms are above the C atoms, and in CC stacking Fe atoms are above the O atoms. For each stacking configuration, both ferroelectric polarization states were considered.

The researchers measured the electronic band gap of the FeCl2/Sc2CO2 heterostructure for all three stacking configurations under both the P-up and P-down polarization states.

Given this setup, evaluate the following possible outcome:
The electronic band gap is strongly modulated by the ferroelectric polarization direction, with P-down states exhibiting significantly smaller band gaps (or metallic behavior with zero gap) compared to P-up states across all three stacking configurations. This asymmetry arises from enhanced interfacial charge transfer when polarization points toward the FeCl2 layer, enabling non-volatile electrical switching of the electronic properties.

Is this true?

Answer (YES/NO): YES